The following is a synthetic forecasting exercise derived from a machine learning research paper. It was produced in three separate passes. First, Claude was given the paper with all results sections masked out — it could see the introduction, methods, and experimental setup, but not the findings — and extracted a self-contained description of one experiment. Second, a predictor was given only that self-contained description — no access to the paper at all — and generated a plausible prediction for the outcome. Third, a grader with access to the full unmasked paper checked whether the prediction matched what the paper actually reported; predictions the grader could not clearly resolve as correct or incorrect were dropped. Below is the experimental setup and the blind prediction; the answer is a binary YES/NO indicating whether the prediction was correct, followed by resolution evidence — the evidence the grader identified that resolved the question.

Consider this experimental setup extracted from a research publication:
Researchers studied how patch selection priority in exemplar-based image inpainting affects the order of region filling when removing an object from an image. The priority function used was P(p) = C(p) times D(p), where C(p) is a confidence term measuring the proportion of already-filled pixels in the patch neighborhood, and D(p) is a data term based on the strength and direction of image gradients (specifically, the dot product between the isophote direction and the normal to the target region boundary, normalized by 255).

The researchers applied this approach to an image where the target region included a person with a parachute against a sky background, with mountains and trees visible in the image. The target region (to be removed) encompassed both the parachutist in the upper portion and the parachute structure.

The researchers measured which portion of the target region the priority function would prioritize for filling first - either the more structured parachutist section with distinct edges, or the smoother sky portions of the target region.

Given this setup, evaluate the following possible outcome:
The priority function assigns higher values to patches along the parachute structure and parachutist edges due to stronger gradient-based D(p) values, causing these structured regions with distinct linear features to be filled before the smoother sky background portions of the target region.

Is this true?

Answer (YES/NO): YES